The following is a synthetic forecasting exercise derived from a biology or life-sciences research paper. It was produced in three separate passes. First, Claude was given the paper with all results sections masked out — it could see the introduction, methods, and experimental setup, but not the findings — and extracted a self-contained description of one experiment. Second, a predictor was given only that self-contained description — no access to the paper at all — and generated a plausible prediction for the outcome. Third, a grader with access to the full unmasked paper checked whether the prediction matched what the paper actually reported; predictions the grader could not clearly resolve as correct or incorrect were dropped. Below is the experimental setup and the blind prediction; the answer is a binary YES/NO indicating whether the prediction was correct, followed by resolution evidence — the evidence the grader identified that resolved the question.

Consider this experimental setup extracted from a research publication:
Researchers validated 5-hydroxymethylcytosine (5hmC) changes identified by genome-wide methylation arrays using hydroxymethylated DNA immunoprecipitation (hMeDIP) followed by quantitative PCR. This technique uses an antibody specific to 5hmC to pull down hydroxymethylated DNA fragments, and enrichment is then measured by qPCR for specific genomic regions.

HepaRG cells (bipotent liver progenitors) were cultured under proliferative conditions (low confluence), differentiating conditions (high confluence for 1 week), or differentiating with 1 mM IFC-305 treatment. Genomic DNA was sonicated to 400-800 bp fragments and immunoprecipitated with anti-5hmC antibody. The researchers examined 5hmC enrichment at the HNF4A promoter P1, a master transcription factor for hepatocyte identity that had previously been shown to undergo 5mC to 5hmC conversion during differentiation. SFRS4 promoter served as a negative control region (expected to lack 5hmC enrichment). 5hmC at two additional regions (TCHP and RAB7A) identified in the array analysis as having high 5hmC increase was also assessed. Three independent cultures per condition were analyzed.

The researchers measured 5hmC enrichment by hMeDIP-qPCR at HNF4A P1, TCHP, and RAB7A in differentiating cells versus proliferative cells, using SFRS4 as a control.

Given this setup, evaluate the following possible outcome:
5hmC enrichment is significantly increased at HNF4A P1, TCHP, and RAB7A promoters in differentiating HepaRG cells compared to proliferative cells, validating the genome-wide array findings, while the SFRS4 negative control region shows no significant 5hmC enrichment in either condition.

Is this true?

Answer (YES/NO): YES